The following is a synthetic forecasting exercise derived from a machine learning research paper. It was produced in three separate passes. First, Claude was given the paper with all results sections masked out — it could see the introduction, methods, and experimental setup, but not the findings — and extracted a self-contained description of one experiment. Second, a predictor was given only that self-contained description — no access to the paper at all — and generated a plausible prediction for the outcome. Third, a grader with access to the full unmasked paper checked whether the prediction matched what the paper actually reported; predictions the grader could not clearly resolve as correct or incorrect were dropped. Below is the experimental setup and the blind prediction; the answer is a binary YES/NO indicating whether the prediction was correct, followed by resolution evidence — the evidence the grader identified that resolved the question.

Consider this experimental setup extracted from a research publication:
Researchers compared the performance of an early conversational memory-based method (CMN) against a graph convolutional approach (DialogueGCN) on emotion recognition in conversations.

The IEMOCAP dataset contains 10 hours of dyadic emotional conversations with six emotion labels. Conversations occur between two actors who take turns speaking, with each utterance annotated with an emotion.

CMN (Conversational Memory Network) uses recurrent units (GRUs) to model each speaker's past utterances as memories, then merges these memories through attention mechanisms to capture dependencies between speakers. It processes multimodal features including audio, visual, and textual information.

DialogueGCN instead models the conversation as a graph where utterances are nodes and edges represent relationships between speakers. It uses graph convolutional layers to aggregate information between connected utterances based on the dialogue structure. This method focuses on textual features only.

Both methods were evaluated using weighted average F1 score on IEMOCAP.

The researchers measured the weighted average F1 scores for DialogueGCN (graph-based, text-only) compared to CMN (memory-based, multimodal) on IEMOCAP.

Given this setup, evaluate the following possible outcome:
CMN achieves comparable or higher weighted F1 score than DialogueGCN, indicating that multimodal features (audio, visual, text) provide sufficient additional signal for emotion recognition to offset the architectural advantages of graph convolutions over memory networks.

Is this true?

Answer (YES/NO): NO